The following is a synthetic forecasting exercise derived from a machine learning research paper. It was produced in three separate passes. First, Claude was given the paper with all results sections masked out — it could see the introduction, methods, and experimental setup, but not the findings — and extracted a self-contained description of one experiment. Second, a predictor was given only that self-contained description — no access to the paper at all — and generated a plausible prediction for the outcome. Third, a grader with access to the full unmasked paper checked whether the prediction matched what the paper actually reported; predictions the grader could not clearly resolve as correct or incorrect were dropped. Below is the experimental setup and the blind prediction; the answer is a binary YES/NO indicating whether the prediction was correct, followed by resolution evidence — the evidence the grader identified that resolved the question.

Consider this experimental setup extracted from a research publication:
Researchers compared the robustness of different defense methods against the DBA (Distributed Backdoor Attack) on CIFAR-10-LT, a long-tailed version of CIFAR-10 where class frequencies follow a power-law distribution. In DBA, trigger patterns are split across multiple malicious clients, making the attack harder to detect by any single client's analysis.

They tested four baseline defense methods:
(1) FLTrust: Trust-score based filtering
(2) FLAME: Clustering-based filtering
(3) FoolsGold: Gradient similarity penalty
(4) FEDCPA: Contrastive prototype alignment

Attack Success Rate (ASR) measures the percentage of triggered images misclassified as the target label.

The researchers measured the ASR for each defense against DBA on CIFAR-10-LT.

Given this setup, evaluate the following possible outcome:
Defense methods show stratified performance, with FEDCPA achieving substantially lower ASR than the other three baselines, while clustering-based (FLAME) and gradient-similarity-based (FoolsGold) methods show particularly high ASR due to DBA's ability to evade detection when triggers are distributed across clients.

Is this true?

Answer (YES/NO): NO